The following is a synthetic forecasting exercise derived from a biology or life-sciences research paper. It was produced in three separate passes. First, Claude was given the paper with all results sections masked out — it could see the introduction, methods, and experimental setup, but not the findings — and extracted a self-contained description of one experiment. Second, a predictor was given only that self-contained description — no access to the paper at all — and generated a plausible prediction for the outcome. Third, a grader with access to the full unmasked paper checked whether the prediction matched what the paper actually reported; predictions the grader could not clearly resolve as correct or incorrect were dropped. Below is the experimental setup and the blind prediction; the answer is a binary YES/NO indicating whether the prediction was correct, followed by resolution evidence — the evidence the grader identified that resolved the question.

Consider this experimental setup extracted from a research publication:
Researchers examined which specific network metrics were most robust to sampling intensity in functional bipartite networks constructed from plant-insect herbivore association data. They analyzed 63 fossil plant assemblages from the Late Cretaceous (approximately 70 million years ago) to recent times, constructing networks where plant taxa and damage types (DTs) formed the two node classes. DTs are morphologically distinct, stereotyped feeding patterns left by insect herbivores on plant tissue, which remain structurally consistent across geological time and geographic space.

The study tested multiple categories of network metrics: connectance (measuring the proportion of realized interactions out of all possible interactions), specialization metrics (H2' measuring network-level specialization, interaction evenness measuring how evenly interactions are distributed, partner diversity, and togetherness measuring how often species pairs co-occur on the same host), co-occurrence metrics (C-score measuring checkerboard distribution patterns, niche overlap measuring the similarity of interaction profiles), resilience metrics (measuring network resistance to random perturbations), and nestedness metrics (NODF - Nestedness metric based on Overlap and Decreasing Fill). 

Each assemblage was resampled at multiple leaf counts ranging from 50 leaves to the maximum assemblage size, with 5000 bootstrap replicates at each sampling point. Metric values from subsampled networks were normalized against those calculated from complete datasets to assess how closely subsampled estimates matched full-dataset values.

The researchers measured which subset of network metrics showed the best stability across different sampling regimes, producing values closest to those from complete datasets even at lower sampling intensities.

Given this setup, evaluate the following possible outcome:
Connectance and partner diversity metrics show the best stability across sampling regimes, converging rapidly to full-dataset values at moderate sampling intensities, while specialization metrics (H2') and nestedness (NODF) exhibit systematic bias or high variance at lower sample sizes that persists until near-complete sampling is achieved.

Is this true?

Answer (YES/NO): NO